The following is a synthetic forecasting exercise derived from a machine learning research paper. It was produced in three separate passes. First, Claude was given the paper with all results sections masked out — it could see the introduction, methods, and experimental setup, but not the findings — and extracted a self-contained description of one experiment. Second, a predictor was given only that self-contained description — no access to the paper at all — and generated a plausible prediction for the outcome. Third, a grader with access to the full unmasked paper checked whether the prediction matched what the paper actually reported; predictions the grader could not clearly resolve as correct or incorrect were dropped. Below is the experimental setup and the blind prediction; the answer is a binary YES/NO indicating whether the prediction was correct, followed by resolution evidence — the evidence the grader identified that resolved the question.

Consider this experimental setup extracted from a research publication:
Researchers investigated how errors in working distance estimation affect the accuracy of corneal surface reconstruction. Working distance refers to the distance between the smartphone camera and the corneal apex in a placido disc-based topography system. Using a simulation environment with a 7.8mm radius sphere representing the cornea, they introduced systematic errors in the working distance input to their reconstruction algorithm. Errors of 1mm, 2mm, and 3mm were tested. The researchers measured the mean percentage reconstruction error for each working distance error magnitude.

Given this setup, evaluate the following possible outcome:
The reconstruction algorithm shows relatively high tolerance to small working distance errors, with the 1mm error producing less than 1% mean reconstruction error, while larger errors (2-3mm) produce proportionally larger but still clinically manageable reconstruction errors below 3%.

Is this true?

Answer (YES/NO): NO